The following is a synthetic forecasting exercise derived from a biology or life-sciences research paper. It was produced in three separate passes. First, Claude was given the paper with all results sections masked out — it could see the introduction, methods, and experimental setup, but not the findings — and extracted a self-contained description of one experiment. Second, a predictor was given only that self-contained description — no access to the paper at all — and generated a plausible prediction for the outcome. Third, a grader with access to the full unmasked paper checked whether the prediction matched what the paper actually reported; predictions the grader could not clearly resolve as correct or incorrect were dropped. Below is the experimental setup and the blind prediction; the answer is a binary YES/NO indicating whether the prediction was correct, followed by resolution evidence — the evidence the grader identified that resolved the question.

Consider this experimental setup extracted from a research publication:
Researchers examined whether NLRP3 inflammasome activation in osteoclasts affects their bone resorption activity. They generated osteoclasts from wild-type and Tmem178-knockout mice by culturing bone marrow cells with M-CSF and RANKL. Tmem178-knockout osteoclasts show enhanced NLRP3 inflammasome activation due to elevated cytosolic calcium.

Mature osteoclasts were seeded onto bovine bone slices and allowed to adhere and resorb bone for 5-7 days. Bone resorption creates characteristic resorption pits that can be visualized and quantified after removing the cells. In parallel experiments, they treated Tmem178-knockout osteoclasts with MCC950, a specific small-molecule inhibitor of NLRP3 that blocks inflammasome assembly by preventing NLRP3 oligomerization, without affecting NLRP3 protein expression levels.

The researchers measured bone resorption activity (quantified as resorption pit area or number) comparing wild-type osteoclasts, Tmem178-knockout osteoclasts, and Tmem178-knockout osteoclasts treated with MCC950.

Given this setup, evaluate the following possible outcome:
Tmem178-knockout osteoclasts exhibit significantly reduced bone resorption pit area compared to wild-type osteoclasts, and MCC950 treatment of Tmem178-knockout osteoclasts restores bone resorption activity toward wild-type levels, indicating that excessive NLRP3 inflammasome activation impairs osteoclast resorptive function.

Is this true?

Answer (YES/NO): NO